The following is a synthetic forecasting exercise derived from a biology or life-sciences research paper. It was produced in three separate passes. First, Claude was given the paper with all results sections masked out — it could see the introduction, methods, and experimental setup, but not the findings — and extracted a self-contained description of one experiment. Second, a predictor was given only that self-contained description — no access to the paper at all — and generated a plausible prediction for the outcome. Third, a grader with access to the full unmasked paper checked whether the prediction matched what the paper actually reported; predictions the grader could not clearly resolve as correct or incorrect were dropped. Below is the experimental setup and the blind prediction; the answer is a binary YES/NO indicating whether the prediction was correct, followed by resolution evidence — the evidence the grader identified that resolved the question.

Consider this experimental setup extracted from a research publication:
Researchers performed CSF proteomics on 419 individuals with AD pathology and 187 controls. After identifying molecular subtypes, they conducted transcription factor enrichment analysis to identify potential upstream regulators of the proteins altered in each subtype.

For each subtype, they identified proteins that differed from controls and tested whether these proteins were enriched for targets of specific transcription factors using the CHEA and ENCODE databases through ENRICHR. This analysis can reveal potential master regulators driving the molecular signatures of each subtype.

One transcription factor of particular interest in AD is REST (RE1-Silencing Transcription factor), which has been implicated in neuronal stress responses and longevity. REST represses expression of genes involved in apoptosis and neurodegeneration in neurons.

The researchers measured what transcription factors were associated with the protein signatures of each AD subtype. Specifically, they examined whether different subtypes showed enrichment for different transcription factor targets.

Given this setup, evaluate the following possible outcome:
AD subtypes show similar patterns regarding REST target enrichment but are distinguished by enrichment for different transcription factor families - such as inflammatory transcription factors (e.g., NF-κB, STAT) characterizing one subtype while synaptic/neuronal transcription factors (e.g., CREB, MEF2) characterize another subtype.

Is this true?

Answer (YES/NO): NO